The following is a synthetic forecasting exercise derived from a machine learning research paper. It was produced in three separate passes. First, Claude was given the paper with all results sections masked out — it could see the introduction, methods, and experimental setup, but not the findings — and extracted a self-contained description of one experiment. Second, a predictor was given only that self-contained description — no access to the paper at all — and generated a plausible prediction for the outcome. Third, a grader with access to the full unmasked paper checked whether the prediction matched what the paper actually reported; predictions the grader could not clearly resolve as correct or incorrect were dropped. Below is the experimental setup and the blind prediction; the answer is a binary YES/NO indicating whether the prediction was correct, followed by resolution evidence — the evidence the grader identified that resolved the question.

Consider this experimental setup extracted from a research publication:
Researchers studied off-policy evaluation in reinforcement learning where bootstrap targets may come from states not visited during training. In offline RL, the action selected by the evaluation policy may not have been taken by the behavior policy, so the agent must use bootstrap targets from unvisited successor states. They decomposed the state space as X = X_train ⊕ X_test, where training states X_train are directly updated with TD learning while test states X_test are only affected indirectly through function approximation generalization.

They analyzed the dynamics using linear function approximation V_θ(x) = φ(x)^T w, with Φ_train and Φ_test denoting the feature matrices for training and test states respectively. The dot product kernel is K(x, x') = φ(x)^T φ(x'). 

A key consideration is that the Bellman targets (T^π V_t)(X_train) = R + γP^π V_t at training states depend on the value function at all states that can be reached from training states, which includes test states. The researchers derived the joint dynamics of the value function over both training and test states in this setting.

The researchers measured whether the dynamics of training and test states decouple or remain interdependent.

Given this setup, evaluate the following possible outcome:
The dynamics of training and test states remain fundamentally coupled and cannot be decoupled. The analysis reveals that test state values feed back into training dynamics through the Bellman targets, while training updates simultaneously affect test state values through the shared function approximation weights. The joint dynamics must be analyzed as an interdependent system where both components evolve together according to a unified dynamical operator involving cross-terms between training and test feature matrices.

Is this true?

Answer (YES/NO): YES